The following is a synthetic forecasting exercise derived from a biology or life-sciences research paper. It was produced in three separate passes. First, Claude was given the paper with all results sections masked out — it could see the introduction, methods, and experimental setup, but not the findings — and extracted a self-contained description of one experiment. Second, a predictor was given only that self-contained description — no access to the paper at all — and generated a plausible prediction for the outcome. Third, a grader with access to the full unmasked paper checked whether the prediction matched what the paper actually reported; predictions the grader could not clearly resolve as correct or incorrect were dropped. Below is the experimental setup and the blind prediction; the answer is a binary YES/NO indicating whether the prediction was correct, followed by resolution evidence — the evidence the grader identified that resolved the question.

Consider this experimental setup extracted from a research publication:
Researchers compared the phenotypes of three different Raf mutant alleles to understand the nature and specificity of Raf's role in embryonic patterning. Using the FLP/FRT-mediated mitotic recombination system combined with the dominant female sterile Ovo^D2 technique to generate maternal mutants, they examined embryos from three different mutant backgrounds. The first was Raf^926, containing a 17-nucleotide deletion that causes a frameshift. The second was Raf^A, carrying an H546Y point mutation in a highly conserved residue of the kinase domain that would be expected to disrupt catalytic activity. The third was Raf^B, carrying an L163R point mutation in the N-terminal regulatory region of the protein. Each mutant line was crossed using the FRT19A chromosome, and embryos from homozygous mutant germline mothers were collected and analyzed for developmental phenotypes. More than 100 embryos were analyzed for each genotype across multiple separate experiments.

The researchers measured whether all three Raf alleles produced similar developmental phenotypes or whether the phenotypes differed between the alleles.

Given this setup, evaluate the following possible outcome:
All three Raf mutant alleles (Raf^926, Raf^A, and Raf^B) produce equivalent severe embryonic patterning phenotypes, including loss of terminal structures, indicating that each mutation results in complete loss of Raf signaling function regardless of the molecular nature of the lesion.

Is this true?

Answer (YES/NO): NO